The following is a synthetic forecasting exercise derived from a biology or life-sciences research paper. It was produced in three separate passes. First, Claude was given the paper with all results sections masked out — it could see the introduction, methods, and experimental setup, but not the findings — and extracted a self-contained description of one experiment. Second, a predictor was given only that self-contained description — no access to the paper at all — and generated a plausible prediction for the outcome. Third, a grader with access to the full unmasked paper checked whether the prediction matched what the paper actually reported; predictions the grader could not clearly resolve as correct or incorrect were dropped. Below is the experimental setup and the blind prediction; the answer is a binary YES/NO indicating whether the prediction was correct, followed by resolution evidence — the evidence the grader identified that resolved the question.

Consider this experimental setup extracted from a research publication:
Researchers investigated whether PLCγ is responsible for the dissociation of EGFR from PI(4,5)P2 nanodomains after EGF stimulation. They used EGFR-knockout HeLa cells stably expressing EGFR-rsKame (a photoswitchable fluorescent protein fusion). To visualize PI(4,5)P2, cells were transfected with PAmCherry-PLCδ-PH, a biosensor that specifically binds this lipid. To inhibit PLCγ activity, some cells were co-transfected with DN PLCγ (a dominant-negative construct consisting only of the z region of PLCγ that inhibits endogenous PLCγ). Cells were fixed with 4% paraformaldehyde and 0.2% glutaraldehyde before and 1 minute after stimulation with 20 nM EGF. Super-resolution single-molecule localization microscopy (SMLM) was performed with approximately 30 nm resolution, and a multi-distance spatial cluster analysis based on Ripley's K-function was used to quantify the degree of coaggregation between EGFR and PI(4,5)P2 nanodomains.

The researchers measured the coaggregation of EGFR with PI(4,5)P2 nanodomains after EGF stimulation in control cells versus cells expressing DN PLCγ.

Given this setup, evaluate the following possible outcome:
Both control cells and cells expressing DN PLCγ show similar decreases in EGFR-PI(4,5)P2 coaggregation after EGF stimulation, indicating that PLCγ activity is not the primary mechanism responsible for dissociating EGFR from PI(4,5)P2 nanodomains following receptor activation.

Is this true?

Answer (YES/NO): NO